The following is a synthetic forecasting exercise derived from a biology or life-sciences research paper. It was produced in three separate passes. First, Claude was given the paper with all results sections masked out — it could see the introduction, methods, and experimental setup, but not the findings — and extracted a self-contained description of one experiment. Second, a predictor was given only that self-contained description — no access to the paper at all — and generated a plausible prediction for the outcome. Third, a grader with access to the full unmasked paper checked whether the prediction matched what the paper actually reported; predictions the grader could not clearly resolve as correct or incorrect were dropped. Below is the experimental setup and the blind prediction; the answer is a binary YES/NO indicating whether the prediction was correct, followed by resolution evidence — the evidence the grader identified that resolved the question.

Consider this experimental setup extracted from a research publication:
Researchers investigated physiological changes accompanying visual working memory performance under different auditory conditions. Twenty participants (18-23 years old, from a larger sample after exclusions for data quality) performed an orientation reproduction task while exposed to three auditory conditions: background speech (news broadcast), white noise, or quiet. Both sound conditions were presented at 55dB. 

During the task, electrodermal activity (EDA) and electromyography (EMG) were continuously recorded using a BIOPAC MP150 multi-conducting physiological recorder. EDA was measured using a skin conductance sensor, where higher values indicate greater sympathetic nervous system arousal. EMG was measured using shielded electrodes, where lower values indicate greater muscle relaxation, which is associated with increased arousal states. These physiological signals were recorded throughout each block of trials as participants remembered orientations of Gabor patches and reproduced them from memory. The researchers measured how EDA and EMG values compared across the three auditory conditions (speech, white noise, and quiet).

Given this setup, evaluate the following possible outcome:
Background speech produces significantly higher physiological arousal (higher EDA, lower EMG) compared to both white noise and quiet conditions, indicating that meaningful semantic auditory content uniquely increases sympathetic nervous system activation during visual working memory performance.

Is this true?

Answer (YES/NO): NO